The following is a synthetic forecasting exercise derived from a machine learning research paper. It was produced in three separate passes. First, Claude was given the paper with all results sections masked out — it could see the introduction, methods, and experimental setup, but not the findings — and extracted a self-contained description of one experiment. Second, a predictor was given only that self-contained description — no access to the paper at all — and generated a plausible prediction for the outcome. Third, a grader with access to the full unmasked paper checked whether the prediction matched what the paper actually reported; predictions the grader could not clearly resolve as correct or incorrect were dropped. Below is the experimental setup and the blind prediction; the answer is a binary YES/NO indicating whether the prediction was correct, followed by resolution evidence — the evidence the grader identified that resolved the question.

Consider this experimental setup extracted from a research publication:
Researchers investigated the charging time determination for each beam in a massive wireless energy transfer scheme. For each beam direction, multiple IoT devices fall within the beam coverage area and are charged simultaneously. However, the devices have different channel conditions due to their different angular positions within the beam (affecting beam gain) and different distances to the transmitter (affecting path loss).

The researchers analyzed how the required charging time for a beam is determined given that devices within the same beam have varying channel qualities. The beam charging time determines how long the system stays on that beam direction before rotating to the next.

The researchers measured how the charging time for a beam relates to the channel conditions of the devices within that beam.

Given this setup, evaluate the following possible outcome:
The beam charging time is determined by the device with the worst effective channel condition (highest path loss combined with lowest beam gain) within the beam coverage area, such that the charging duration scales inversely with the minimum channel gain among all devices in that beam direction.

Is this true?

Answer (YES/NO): YES